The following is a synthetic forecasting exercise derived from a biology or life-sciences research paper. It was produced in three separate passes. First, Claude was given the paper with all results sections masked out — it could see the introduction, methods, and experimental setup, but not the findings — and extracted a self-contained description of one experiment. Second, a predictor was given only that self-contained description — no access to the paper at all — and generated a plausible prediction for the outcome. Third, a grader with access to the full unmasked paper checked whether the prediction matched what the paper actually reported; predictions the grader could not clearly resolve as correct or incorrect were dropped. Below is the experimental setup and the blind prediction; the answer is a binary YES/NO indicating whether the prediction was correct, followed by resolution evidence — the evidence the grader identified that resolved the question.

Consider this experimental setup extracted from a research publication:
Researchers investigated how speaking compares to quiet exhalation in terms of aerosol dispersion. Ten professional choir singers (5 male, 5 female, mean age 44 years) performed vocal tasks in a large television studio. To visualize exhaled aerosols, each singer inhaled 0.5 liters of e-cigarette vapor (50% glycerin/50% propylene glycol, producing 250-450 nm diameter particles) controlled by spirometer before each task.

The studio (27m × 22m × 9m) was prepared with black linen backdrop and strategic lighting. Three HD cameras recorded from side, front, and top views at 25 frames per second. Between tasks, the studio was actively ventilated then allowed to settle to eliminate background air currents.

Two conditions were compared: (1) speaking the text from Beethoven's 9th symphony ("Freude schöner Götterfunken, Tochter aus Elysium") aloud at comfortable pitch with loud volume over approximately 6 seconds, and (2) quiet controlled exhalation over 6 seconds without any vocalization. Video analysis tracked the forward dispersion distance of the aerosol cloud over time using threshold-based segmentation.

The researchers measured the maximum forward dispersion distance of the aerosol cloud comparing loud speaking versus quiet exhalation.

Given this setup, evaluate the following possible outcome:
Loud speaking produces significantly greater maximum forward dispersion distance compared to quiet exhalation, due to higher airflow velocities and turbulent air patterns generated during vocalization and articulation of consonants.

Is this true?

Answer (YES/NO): NO